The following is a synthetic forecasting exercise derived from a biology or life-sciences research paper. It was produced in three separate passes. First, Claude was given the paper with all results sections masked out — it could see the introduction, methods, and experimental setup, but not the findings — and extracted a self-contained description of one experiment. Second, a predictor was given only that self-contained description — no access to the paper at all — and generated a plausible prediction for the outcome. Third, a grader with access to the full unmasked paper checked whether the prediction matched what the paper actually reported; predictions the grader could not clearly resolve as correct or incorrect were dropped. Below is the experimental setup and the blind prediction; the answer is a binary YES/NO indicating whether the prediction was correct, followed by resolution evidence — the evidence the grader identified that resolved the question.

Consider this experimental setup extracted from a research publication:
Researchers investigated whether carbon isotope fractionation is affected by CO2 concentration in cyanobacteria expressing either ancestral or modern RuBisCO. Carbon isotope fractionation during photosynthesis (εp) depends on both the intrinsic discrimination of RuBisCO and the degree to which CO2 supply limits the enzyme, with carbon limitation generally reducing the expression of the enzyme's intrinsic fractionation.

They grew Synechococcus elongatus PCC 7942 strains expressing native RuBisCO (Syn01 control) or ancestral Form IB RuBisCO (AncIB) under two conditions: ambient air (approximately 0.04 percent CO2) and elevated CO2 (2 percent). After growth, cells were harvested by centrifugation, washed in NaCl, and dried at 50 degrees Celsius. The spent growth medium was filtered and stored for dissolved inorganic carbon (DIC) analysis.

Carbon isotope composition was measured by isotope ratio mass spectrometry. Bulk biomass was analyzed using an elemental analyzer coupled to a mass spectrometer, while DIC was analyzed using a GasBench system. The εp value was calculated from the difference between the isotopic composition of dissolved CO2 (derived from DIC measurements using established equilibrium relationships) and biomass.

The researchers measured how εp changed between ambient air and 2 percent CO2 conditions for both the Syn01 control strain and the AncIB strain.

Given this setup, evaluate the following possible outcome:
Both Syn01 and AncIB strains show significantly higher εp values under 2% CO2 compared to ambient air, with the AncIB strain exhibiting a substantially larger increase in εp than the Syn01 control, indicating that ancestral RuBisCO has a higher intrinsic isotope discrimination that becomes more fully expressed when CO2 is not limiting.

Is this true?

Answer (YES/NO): NO